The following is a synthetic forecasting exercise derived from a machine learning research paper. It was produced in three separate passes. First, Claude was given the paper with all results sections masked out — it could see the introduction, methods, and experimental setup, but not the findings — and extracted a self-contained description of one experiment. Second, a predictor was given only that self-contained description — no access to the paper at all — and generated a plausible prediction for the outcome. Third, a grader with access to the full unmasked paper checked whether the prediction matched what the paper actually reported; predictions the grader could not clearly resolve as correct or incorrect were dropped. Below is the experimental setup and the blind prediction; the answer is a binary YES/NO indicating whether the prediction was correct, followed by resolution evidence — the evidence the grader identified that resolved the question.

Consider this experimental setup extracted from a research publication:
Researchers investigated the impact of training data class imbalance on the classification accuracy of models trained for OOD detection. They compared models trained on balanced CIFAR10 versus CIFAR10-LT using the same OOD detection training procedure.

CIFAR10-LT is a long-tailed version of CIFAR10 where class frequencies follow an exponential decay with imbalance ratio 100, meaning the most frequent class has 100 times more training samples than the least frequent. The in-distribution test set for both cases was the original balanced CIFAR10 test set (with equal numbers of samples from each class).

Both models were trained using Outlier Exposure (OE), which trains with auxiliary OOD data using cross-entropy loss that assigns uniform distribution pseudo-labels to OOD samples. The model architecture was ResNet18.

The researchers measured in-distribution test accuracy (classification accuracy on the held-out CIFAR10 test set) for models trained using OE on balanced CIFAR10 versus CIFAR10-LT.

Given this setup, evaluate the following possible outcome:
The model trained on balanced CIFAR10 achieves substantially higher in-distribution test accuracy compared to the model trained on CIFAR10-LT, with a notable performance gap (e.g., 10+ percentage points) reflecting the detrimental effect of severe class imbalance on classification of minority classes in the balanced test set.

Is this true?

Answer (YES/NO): YES